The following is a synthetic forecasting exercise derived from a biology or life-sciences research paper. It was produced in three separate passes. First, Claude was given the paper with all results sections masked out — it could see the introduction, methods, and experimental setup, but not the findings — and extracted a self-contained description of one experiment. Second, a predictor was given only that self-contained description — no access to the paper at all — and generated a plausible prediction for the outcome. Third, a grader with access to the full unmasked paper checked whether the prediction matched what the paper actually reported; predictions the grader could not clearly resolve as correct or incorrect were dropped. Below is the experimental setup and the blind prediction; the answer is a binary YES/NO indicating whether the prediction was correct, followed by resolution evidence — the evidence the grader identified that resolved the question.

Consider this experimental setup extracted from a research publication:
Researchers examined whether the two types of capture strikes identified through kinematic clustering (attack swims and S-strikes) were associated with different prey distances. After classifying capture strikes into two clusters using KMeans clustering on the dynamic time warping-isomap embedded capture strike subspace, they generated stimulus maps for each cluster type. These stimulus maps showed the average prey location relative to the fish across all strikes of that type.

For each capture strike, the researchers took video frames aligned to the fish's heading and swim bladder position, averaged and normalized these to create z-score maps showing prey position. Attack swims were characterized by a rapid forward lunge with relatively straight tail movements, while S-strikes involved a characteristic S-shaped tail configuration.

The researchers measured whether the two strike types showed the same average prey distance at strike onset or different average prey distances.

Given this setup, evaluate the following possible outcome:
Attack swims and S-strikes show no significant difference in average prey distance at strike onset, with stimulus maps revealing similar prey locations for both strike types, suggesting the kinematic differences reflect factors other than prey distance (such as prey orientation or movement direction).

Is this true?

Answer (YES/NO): NO